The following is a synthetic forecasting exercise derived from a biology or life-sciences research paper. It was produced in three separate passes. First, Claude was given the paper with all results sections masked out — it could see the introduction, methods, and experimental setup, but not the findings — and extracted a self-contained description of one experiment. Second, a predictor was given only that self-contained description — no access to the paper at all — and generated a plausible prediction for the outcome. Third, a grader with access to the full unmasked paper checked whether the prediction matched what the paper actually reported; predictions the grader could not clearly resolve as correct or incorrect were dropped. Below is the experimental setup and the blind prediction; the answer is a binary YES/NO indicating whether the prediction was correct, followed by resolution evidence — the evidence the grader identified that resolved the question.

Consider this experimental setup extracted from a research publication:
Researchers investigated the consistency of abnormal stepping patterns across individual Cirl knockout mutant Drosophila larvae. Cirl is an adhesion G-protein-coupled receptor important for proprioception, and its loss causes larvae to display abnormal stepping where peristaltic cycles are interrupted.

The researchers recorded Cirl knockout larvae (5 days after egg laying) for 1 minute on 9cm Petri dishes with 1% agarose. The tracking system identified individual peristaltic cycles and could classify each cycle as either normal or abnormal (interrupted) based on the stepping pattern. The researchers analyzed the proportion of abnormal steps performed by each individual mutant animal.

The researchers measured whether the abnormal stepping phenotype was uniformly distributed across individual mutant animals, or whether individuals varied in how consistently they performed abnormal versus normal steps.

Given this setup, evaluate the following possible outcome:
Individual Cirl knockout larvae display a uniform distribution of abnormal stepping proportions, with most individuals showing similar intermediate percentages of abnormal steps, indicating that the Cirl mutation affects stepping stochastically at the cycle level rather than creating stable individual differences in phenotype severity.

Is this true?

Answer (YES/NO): NO